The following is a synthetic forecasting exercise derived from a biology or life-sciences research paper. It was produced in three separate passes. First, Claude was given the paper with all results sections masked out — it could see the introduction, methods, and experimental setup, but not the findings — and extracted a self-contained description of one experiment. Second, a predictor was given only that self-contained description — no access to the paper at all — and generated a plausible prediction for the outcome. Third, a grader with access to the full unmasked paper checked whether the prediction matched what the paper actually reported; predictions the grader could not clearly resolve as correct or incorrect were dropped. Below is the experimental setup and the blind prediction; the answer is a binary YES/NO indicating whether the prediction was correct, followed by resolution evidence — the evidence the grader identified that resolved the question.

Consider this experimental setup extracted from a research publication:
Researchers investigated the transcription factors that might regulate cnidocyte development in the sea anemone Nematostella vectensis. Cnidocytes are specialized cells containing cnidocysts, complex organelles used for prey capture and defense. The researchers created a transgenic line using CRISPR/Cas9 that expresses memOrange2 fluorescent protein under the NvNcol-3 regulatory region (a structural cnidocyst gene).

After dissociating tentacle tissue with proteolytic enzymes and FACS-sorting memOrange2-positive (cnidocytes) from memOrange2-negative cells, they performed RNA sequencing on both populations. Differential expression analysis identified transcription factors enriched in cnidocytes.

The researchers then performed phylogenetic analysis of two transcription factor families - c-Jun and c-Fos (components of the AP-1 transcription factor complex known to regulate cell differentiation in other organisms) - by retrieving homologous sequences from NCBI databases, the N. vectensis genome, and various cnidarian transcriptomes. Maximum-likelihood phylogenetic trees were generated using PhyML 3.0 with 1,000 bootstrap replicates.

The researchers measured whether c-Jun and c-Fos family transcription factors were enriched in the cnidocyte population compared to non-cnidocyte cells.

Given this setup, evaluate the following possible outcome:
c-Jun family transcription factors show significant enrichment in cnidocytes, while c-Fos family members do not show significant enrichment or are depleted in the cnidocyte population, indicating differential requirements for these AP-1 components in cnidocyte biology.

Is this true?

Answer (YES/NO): NO